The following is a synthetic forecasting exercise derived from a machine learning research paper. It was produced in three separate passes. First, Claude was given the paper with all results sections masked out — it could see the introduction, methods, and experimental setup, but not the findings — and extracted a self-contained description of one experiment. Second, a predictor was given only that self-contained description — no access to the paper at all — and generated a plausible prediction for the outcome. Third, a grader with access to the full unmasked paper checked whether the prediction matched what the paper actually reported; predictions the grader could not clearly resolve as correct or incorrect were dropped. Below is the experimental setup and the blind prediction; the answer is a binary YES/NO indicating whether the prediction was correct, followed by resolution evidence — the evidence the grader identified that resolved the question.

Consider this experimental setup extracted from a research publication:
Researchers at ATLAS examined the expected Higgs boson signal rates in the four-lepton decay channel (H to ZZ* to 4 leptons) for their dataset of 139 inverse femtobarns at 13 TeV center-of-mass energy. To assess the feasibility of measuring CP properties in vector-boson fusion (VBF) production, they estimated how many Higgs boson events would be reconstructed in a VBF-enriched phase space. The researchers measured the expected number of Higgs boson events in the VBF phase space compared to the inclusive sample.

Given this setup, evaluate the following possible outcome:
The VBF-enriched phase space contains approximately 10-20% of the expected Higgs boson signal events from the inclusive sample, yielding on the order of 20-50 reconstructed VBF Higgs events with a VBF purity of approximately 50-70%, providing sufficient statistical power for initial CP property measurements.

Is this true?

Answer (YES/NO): NO